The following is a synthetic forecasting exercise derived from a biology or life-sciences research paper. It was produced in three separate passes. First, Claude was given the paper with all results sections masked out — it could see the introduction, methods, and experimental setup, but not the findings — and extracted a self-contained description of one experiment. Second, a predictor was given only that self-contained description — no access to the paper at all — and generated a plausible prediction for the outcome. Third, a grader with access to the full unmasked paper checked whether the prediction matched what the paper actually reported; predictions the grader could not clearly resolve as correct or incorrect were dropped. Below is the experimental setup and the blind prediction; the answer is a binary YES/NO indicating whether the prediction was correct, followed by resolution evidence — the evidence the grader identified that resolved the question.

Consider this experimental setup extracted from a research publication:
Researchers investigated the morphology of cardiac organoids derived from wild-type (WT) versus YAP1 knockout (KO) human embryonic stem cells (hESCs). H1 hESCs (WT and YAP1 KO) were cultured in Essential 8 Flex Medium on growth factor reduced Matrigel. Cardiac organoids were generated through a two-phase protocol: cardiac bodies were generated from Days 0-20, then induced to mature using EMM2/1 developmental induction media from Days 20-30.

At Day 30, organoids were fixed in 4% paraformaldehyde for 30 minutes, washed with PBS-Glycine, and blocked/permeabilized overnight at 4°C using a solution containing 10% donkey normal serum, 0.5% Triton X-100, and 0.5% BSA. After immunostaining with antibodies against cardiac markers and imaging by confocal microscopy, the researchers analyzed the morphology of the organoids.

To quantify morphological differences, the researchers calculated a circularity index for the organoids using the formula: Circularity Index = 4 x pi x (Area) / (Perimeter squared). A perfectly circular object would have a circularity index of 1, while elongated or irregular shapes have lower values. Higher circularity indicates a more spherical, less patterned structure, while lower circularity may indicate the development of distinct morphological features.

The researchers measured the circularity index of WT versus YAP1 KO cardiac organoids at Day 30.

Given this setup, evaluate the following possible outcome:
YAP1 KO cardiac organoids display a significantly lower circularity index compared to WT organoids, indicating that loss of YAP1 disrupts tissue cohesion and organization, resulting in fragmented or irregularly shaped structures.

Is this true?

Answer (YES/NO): NO